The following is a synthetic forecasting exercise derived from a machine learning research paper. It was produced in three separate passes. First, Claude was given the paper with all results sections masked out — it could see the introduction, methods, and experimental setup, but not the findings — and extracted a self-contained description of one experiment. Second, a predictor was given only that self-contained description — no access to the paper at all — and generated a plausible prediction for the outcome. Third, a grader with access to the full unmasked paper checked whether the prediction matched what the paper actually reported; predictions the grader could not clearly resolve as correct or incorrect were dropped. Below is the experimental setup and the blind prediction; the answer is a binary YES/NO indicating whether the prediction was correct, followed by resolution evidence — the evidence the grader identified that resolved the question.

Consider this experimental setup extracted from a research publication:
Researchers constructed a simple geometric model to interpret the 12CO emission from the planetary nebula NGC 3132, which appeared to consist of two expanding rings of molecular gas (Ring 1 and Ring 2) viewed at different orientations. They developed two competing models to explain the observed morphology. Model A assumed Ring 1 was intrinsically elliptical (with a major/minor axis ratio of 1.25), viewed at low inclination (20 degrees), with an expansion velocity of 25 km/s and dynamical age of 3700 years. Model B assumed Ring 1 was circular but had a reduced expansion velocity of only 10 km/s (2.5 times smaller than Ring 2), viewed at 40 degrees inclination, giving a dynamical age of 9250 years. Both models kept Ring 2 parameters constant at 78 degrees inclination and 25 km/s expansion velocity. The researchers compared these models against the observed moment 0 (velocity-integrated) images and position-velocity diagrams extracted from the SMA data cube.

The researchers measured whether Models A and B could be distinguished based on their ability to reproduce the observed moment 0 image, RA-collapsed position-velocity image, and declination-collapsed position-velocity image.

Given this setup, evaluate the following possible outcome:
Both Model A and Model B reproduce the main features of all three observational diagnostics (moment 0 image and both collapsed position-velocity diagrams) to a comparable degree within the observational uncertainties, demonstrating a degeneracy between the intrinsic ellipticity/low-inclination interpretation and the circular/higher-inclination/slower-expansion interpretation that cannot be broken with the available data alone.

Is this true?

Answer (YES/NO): YES